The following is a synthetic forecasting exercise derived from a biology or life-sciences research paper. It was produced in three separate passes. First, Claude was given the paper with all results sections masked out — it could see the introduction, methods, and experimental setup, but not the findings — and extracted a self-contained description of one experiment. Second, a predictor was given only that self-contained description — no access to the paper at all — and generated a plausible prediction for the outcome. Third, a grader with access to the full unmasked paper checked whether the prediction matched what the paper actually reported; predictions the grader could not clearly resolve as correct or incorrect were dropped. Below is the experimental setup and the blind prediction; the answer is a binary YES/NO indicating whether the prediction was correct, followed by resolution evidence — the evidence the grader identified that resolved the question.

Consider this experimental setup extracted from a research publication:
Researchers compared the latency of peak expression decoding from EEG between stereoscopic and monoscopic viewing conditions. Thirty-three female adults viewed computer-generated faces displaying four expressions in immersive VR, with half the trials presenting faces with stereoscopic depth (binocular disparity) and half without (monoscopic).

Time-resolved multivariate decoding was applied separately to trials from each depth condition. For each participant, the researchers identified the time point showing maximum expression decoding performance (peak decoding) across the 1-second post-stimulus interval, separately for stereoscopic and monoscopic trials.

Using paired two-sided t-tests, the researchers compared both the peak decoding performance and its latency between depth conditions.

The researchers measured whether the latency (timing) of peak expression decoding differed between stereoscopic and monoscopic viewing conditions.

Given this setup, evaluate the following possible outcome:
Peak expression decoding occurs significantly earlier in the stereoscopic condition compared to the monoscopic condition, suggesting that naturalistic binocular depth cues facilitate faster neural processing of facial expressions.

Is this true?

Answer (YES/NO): NO